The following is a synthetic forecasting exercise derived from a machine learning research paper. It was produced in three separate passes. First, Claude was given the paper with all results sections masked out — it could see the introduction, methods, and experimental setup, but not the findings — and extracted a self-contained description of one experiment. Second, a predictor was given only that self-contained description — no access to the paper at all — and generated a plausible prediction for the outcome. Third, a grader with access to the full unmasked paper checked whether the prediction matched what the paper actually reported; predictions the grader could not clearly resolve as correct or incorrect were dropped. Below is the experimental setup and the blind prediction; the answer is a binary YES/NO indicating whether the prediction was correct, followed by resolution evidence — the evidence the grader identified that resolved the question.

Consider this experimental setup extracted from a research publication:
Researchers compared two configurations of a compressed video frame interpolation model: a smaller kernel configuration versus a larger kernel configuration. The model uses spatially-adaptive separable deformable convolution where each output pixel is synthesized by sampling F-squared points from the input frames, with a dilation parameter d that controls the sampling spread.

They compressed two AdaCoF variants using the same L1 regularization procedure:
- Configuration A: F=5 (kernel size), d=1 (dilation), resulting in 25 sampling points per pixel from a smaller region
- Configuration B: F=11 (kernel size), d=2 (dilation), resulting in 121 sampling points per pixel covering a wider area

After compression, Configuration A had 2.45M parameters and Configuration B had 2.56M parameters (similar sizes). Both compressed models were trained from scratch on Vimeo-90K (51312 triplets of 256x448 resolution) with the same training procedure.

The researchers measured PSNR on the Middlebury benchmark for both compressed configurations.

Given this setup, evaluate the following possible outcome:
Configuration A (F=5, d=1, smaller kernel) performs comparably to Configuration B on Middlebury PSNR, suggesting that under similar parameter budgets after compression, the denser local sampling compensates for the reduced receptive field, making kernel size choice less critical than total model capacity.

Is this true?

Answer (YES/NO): NO